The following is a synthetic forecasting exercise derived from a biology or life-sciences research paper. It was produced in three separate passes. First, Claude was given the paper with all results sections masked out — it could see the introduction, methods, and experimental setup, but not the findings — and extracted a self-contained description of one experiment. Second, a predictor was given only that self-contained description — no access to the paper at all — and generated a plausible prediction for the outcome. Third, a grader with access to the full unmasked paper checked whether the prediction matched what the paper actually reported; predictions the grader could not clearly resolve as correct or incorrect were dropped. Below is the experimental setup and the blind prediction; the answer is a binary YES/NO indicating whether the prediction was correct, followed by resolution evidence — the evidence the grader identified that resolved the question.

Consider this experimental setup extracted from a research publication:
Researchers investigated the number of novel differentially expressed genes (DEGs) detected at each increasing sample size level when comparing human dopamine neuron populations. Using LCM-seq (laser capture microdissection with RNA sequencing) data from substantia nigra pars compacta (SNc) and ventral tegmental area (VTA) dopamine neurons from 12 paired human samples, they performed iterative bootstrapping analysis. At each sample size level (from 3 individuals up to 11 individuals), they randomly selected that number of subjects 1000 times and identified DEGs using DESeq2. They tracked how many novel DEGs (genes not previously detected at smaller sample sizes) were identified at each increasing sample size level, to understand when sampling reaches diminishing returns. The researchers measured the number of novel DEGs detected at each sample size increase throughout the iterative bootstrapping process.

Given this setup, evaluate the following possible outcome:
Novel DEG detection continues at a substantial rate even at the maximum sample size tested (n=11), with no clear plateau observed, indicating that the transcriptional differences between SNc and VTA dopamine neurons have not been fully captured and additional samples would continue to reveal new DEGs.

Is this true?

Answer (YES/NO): NO